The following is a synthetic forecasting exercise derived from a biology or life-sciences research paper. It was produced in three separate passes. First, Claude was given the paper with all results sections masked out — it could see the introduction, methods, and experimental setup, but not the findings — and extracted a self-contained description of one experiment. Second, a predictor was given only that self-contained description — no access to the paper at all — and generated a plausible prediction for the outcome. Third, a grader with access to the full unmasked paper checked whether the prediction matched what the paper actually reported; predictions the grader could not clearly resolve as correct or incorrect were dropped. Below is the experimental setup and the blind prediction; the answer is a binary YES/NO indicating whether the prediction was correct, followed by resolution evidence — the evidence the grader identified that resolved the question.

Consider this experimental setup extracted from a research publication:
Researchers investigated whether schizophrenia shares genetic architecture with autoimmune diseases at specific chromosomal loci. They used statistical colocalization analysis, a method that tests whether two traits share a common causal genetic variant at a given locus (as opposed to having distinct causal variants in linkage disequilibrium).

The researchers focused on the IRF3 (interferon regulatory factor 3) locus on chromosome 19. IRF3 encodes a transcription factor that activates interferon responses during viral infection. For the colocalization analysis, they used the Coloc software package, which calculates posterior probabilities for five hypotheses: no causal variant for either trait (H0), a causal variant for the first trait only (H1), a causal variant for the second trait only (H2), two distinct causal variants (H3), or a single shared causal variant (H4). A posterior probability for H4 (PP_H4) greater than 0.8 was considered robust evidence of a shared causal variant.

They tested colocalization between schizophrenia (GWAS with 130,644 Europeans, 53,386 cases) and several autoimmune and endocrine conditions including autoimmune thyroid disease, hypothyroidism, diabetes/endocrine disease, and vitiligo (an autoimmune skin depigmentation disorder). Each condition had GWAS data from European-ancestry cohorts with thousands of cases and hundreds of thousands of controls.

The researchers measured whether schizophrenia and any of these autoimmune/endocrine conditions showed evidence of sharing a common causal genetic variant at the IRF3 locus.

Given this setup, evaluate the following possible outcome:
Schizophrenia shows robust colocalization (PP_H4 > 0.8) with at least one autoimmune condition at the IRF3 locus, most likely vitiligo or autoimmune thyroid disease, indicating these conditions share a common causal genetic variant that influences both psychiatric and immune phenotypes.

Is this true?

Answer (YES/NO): YES